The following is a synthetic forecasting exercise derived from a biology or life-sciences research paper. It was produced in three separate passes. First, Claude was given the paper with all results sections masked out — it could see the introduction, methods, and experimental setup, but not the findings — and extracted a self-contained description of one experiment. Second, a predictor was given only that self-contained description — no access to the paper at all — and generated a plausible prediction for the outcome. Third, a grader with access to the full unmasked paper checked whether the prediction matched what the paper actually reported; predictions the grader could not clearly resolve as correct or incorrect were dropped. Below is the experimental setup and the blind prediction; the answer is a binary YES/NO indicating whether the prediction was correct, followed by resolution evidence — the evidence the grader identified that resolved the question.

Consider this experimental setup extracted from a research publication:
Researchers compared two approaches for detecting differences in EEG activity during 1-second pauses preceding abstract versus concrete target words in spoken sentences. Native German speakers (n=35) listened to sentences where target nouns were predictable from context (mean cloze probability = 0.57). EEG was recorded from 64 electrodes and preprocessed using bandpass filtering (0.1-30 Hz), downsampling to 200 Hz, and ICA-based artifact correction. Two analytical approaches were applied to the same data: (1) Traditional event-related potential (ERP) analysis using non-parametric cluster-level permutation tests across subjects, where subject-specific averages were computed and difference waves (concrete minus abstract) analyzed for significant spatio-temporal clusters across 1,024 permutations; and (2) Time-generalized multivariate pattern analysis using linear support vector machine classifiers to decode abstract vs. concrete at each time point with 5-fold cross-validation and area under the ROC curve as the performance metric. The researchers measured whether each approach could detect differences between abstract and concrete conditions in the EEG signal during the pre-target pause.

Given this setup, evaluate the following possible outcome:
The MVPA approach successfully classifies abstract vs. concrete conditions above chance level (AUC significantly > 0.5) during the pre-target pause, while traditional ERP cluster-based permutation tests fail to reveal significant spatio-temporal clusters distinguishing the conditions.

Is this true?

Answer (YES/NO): YES